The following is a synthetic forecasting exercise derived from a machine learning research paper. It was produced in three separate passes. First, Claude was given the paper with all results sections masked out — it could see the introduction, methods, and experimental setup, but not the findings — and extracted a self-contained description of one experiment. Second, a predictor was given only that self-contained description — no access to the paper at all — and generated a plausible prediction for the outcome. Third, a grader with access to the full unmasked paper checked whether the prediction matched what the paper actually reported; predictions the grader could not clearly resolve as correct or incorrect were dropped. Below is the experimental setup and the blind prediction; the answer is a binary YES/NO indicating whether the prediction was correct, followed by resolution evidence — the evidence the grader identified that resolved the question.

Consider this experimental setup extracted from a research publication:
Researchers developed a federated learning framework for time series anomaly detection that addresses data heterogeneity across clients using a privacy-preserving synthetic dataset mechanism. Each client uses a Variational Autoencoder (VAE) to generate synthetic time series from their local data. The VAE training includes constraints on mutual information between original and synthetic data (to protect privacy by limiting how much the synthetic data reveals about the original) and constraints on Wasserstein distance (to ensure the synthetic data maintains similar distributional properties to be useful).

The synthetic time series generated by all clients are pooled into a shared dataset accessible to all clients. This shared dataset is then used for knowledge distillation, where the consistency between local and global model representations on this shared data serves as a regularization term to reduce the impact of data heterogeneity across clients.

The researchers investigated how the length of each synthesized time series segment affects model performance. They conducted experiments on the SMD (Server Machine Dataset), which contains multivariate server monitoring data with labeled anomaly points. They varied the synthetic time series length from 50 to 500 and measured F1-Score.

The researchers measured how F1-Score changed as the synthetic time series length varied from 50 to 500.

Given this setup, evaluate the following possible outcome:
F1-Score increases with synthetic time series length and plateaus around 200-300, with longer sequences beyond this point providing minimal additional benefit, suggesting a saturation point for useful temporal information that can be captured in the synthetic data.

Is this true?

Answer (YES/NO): NO